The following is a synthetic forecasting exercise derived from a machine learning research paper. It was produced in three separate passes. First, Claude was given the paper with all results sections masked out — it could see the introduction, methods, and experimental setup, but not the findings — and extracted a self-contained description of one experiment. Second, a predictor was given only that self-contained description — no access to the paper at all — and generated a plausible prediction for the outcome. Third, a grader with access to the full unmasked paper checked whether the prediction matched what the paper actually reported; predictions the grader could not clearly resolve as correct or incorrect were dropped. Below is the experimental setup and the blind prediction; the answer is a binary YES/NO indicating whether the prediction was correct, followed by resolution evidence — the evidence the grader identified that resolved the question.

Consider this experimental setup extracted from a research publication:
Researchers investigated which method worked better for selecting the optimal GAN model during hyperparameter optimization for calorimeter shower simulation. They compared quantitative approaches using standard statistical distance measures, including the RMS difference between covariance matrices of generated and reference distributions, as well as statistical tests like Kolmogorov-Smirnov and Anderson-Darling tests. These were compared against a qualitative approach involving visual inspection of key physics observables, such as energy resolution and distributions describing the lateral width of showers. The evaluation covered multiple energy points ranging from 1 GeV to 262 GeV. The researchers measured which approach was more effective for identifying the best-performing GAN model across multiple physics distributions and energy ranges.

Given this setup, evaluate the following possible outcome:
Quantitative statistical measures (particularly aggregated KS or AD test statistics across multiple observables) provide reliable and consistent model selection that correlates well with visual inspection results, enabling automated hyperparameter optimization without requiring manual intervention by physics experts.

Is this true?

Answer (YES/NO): NO